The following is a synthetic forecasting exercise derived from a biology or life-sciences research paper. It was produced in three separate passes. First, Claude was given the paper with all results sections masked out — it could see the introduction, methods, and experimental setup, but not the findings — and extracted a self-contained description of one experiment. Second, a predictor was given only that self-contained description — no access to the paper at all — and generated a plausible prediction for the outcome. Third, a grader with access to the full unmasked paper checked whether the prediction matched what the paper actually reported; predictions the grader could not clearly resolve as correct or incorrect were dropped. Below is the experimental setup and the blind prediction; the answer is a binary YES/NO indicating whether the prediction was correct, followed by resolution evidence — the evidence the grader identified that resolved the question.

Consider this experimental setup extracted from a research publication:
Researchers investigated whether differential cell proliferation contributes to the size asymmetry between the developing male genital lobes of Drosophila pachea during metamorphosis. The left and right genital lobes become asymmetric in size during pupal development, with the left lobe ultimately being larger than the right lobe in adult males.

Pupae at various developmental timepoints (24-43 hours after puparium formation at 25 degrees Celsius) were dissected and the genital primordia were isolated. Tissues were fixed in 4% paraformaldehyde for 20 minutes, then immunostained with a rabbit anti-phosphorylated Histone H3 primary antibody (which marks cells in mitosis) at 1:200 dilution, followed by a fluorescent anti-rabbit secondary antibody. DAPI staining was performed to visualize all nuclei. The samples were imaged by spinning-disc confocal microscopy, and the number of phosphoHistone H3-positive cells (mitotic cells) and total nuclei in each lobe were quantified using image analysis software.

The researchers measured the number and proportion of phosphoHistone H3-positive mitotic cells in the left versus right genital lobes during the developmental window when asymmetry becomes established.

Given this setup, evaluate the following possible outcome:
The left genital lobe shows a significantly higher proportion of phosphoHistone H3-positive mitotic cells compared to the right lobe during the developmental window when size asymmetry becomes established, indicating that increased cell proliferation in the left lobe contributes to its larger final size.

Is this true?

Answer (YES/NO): NO